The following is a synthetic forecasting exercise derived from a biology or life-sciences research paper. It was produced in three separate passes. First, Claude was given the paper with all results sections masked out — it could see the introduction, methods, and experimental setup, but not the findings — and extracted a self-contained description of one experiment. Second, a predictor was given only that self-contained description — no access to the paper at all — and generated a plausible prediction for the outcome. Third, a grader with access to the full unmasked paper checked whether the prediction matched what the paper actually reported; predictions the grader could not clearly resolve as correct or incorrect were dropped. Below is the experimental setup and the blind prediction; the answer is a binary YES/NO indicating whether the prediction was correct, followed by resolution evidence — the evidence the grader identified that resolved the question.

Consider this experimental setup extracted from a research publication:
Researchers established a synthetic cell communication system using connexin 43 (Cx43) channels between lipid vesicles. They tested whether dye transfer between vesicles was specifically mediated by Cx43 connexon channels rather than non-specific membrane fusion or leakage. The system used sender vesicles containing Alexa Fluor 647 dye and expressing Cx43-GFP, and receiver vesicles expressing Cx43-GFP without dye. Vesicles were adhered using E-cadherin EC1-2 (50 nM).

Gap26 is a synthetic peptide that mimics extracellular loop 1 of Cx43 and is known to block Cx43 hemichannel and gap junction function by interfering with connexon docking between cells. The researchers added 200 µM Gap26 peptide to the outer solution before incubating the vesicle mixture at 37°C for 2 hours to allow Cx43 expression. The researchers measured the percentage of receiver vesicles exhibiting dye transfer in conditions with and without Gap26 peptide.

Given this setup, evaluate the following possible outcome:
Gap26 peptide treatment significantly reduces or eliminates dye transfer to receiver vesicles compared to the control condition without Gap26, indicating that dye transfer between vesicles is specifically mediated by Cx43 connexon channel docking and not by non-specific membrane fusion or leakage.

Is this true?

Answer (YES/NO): YES